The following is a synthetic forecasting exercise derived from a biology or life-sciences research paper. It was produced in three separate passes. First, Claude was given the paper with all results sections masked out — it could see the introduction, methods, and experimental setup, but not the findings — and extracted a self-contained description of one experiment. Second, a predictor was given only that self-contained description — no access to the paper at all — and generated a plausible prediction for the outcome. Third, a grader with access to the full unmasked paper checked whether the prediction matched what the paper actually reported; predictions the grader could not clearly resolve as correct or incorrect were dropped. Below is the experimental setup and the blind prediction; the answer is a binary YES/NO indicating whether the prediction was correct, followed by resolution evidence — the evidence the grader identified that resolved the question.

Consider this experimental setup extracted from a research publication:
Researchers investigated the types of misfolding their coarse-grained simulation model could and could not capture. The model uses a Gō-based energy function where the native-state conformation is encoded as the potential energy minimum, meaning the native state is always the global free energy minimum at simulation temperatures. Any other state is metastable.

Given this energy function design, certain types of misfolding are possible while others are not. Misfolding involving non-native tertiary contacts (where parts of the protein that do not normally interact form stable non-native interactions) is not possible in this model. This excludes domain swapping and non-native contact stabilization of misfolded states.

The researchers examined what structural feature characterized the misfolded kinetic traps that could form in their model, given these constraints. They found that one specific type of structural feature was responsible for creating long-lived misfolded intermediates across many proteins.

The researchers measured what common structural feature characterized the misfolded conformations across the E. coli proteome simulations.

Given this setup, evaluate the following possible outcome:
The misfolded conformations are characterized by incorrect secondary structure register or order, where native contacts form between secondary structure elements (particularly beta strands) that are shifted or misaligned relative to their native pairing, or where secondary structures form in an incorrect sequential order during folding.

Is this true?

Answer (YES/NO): NO